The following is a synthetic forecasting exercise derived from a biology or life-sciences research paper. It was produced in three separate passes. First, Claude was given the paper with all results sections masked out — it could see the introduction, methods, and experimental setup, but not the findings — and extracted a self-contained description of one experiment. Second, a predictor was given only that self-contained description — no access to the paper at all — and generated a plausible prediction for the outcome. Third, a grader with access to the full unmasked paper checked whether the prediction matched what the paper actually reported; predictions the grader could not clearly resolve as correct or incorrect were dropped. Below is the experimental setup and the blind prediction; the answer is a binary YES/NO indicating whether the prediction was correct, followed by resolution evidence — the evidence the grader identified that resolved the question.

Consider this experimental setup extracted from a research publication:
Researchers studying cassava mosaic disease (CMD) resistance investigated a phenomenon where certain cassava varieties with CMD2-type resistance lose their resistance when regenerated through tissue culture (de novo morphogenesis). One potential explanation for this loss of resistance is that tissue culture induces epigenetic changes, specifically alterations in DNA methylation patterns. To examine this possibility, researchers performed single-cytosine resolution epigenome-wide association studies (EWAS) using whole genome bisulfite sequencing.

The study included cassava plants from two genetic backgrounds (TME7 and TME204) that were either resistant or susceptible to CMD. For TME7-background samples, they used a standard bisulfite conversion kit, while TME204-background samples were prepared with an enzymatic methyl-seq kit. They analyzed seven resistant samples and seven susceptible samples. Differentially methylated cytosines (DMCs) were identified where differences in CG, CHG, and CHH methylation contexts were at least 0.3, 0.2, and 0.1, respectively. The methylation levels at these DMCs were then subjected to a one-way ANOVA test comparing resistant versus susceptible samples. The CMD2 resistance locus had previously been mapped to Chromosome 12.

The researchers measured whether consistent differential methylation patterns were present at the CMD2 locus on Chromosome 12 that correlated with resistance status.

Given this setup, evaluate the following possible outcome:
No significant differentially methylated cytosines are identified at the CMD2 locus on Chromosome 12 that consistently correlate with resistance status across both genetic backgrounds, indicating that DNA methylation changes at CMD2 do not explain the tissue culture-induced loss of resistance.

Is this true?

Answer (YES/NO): YES